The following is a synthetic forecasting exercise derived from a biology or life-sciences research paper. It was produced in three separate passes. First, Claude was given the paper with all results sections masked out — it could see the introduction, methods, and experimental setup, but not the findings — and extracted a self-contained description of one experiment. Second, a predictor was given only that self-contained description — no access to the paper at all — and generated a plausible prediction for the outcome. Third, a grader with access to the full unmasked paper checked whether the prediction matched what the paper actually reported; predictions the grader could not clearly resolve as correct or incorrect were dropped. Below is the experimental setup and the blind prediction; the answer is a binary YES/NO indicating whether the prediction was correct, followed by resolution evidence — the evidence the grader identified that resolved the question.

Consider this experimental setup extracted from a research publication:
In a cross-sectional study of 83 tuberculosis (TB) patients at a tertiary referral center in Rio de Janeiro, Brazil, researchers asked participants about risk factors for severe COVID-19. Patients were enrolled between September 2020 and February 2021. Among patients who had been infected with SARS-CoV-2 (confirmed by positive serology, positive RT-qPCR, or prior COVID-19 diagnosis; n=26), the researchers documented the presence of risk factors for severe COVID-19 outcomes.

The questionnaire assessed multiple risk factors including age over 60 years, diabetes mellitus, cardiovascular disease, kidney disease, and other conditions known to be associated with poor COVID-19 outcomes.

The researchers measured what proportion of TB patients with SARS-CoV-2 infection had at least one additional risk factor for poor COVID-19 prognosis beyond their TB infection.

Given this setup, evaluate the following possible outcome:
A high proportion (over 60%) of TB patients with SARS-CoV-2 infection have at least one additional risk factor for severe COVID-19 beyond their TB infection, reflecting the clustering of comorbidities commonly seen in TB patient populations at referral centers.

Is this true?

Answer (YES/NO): NO